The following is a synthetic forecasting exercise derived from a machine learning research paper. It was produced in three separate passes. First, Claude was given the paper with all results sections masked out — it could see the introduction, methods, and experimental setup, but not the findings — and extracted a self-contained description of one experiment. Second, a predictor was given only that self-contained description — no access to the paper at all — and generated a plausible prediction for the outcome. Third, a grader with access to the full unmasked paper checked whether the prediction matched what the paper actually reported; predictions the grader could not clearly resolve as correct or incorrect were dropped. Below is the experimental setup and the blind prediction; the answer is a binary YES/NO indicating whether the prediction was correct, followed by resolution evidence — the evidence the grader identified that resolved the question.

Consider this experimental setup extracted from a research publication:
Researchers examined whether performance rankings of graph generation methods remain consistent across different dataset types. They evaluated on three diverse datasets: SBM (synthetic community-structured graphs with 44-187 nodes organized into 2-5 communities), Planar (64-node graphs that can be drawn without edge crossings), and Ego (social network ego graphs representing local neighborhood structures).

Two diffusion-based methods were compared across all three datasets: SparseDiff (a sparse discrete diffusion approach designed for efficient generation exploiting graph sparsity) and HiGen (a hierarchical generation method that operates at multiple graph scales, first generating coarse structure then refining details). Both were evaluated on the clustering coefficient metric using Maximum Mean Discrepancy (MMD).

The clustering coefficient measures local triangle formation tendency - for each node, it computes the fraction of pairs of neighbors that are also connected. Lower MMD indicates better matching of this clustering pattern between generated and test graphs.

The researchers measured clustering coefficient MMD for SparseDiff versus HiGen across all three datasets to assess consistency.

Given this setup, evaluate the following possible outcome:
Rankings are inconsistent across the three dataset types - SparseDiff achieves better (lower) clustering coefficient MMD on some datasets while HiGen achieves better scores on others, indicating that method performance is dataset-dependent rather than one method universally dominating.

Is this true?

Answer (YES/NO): YES